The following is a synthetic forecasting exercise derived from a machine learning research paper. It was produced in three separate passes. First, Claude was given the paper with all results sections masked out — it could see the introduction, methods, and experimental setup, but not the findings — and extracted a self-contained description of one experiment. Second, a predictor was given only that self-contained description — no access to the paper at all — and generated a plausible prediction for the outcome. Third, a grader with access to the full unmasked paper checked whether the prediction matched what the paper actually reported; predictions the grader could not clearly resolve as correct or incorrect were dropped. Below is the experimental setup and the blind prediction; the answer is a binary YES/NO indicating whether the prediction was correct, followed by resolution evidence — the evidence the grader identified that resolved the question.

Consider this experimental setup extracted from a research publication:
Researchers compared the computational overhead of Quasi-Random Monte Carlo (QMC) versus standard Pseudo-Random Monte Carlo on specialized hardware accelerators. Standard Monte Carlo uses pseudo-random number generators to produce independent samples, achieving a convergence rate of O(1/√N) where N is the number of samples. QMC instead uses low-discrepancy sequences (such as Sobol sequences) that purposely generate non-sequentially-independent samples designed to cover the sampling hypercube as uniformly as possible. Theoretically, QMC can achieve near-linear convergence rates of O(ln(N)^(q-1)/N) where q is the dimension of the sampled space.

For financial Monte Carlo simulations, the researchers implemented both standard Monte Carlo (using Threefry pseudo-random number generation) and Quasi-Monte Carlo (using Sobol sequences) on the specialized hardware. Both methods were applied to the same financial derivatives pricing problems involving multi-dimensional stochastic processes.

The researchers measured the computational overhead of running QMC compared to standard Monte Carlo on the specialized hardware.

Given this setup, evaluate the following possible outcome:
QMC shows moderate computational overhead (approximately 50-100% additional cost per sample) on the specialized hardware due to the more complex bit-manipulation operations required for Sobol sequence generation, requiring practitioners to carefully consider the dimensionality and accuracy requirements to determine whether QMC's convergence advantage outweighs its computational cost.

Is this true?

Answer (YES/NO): NO